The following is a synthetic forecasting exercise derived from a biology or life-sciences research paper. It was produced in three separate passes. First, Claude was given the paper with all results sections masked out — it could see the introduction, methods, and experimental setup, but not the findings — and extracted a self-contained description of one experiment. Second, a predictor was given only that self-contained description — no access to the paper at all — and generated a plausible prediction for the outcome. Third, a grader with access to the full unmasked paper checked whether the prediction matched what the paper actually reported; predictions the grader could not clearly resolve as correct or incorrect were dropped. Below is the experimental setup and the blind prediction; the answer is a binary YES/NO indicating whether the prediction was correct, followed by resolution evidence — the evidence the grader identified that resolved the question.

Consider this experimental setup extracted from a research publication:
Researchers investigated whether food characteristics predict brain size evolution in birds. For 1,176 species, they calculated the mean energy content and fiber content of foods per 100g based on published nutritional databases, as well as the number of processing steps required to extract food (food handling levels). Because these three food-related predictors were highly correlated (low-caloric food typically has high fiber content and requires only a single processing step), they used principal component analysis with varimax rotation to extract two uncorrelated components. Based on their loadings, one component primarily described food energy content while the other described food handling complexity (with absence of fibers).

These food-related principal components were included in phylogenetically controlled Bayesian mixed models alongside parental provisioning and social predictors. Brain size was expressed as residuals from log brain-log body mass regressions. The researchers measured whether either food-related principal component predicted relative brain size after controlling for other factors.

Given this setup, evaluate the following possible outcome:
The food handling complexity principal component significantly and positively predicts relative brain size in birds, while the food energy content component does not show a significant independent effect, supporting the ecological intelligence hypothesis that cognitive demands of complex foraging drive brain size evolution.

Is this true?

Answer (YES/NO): NO